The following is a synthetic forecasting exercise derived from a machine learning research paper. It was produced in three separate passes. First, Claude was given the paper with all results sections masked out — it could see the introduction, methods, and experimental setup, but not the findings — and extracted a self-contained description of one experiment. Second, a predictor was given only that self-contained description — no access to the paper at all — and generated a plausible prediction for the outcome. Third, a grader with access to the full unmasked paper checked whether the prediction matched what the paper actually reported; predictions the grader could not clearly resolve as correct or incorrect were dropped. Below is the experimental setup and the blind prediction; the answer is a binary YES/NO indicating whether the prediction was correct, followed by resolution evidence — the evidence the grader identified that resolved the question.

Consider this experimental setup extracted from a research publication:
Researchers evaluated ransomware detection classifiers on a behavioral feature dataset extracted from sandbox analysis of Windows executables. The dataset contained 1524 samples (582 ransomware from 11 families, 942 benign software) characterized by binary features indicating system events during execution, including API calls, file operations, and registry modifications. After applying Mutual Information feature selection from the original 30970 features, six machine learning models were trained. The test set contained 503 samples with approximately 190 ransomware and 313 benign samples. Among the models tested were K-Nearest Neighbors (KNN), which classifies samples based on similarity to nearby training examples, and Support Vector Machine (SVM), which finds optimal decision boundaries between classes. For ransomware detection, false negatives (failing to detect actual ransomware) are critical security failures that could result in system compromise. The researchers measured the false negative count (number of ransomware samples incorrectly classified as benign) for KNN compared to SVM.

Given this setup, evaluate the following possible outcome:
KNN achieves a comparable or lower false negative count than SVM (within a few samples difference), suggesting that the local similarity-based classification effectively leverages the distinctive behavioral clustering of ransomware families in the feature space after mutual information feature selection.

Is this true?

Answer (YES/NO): NO